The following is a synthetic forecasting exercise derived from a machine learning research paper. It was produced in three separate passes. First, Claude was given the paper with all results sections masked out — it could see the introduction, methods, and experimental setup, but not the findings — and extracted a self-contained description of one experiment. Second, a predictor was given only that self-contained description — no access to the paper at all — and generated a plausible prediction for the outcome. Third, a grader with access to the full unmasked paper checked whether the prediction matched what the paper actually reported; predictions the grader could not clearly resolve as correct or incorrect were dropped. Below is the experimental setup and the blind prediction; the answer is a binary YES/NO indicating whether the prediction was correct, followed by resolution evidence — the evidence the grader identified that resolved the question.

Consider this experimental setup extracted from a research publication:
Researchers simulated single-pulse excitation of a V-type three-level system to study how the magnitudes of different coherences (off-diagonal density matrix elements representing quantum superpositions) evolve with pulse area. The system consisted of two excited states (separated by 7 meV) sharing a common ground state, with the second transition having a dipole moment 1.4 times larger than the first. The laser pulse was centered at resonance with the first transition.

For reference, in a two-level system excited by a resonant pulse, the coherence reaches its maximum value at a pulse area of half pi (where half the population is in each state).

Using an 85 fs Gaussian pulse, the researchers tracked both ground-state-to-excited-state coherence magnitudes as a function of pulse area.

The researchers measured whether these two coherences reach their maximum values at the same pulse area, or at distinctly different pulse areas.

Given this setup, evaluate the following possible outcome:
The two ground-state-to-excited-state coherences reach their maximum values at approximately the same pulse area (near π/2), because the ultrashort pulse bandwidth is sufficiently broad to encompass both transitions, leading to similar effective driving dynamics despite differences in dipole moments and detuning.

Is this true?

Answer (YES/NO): NO